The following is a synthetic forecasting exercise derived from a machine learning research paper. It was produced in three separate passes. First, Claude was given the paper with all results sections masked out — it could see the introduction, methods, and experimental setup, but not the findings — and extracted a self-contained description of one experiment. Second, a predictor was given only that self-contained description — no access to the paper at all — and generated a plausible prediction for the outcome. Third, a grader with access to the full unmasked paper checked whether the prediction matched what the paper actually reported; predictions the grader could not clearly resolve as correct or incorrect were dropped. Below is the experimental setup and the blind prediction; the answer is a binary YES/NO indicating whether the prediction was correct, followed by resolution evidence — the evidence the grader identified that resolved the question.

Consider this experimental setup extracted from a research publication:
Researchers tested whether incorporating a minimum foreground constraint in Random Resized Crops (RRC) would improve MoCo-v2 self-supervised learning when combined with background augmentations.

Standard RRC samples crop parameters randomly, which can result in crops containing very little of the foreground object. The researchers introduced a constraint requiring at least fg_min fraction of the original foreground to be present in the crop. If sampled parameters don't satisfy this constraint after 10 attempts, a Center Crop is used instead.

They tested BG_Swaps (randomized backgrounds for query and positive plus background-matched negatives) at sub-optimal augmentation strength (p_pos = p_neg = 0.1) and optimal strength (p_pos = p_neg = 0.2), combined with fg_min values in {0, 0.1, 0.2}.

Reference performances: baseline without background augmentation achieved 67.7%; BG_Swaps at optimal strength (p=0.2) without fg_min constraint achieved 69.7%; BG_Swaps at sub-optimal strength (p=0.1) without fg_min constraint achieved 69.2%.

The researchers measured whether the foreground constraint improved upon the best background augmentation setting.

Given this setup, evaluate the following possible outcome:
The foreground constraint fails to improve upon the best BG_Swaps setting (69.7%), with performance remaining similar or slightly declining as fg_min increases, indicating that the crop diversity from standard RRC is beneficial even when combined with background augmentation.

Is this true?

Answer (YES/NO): NO